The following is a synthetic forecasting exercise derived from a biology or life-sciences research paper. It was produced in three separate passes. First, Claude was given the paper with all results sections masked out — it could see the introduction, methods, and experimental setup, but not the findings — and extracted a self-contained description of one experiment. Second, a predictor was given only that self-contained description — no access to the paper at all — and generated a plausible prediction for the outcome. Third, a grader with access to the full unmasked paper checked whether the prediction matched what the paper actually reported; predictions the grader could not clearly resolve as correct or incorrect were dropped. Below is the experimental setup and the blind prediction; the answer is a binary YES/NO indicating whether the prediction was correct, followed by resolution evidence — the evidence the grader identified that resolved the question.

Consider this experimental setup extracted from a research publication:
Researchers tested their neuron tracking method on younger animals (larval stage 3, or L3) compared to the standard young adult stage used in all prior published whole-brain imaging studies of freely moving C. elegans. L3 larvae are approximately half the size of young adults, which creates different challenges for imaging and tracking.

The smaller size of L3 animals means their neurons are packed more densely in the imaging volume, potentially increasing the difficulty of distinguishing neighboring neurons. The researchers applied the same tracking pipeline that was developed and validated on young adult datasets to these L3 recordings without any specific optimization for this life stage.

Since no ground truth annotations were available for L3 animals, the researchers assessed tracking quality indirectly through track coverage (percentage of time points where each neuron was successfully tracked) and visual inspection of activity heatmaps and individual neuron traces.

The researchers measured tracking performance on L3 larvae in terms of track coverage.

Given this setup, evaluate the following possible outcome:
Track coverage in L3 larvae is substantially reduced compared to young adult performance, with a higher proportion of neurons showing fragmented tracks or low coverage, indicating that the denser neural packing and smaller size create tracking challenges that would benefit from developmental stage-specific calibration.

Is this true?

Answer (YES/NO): NO